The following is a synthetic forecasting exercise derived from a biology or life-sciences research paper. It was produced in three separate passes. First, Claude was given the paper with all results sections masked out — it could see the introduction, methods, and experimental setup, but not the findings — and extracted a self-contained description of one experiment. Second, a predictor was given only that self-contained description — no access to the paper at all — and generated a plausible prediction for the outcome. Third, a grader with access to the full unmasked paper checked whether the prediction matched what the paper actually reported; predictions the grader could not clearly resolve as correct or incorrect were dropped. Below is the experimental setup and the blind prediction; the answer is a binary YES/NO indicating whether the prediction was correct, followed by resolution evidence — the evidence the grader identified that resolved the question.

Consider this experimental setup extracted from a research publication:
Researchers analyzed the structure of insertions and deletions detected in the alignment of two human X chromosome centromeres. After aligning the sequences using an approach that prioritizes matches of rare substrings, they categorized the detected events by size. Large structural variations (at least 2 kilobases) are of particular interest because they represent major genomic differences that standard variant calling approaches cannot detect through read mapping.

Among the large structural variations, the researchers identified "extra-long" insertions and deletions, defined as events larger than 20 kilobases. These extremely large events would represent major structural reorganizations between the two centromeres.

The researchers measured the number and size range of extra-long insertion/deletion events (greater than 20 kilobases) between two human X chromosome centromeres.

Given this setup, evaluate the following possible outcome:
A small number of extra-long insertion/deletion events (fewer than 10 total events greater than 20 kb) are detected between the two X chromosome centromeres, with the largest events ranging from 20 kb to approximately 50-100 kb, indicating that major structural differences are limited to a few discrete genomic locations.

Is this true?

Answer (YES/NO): YES